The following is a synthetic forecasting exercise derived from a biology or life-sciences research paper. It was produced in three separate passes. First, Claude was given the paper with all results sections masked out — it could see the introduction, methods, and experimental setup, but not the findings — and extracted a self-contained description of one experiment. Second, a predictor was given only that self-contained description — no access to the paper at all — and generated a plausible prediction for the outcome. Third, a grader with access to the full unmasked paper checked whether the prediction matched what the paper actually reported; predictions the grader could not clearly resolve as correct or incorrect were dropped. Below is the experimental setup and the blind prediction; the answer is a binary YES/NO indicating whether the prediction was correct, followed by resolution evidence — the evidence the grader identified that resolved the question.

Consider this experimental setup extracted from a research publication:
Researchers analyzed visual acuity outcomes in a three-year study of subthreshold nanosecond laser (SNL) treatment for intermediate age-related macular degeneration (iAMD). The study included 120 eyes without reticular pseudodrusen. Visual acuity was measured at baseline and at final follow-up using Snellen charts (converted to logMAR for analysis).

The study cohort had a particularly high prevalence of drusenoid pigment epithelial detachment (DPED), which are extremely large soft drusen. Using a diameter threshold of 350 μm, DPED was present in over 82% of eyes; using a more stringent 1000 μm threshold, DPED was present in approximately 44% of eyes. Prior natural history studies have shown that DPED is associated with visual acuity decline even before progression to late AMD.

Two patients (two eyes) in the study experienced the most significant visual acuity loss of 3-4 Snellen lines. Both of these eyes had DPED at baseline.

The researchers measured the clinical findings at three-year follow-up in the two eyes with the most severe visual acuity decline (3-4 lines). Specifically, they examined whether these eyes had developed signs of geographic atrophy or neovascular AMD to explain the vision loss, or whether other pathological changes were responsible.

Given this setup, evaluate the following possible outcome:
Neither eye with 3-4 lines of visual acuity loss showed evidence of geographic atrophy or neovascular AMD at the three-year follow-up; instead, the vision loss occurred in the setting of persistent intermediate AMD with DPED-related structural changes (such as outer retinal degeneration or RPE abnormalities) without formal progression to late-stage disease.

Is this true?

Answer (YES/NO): YES